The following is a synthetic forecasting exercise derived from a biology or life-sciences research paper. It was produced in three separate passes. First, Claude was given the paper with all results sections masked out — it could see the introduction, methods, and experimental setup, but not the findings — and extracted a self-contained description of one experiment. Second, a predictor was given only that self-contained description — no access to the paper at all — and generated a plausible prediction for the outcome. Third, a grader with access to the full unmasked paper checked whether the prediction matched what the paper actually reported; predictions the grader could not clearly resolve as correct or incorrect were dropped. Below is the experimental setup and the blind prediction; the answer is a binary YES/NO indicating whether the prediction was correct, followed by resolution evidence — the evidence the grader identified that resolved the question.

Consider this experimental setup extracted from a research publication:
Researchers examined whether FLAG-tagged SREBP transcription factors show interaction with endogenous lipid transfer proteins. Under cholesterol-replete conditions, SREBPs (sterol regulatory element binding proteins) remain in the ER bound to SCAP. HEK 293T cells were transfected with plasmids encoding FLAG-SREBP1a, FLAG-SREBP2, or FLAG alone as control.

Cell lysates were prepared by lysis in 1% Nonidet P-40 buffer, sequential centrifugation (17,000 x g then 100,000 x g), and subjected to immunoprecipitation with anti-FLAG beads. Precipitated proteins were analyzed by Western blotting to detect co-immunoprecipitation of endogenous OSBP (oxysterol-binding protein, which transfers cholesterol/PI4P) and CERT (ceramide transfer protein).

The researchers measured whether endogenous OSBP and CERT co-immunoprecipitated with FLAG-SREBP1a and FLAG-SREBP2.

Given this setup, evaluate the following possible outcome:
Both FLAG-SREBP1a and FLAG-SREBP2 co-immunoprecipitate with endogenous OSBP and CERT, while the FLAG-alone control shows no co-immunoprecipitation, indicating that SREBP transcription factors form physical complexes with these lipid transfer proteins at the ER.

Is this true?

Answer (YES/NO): NO